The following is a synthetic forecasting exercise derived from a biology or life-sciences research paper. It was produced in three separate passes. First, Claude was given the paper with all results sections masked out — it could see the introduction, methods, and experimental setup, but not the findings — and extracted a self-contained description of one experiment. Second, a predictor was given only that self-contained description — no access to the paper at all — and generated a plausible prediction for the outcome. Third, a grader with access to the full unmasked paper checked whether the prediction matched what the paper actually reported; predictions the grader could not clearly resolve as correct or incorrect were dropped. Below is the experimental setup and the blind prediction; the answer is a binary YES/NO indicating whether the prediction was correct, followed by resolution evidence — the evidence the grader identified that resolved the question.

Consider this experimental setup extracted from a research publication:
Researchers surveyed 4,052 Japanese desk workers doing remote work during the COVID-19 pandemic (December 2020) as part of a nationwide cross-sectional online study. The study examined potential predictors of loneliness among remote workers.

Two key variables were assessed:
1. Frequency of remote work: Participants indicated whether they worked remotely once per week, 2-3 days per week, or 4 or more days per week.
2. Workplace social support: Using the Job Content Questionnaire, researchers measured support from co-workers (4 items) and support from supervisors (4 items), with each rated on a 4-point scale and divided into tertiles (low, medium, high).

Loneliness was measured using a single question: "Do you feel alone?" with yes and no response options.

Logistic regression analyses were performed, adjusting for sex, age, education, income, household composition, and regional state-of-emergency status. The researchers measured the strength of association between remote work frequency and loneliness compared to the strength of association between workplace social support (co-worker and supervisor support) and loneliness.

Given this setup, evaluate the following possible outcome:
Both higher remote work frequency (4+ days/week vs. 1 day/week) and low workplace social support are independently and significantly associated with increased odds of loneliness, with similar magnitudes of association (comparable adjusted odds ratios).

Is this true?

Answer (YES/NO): NO